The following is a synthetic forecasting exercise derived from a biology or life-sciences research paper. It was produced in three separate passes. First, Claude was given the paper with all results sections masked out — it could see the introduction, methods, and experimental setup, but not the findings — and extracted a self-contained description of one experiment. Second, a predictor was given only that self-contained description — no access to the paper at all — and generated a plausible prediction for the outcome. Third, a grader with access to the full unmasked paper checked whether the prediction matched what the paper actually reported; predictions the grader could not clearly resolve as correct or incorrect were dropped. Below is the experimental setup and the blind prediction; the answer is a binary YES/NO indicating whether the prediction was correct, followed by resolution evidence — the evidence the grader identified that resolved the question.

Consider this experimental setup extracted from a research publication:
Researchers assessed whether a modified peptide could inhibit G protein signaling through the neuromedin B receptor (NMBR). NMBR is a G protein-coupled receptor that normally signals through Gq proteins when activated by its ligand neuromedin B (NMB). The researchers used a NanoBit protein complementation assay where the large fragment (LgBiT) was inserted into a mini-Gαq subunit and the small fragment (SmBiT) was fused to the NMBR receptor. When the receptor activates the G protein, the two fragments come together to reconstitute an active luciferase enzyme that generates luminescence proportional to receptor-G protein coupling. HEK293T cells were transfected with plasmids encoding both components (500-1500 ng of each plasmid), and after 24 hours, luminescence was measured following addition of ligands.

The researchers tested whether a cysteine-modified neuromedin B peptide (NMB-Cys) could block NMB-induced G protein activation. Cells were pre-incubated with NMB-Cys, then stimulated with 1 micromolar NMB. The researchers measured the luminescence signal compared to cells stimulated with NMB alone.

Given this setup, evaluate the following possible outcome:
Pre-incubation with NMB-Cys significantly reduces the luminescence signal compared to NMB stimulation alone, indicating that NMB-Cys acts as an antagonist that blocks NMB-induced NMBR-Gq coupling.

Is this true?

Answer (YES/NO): YES